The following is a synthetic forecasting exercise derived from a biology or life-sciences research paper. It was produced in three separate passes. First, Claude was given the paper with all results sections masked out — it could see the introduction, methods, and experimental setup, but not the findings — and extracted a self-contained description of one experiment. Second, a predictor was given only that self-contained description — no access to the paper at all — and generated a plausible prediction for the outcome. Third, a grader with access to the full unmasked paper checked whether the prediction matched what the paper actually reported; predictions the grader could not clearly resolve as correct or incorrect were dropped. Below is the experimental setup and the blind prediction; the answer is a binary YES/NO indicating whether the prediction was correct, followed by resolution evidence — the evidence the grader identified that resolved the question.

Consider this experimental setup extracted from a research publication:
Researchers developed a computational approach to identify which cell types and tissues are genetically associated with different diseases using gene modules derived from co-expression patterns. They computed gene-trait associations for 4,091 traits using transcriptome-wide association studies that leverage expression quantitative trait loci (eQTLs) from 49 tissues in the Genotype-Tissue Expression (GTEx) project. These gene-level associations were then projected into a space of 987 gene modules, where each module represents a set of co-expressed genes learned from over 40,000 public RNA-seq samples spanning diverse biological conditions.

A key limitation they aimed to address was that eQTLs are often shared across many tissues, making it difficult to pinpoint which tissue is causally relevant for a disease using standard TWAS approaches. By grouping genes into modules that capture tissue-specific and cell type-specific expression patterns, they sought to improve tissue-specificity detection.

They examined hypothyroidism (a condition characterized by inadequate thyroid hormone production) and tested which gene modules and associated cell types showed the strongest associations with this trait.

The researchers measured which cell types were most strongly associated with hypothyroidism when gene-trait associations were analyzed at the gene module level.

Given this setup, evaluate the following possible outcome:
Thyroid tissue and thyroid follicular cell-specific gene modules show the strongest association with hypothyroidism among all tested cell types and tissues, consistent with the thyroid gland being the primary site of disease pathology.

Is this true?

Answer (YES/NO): NO